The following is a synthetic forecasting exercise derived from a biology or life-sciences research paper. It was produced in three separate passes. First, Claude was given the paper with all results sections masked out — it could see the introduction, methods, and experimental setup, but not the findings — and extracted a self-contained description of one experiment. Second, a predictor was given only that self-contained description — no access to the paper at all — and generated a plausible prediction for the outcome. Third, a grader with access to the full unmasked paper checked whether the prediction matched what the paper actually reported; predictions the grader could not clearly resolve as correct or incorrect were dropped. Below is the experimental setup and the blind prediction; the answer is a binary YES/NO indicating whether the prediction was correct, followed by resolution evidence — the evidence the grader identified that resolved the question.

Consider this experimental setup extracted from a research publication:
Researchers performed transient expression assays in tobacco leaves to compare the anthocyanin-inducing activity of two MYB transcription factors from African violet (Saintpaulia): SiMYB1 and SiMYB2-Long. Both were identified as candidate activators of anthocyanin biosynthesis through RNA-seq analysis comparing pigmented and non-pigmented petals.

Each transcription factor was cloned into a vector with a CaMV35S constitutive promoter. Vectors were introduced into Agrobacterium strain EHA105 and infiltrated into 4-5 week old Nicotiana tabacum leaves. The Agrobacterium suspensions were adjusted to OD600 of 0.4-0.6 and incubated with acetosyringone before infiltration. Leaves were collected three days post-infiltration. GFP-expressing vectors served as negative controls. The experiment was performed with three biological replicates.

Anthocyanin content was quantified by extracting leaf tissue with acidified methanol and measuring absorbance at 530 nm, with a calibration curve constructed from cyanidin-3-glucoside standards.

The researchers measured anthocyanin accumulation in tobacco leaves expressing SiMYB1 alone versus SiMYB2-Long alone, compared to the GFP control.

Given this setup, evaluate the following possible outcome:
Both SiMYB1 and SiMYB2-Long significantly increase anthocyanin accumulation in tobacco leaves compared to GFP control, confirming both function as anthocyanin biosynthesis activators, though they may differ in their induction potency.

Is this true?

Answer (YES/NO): NO